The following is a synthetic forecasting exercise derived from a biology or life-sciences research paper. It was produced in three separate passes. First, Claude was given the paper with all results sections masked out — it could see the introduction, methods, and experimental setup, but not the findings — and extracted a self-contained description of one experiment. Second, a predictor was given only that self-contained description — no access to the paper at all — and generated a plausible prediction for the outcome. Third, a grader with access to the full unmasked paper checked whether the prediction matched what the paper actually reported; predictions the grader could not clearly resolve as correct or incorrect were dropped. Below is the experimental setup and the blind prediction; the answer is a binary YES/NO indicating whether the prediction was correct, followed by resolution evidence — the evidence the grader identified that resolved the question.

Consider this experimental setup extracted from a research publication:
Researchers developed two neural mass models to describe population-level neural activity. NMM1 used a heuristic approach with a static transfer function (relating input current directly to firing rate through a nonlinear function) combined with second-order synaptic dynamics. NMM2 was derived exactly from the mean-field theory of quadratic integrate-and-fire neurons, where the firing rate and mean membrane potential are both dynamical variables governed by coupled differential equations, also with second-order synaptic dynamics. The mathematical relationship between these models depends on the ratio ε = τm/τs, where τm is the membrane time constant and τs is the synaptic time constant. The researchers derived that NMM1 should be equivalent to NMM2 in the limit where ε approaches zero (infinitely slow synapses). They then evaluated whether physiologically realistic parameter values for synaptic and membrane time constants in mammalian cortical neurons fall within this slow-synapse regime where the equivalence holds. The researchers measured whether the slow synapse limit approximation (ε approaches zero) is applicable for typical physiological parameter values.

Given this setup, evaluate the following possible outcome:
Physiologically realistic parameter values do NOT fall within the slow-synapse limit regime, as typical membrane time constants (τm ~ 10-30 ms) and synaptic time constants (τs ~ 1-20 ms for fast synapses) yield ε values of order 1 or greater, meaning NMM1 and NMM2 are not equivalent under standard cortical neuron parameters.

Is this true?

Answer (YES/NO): YES